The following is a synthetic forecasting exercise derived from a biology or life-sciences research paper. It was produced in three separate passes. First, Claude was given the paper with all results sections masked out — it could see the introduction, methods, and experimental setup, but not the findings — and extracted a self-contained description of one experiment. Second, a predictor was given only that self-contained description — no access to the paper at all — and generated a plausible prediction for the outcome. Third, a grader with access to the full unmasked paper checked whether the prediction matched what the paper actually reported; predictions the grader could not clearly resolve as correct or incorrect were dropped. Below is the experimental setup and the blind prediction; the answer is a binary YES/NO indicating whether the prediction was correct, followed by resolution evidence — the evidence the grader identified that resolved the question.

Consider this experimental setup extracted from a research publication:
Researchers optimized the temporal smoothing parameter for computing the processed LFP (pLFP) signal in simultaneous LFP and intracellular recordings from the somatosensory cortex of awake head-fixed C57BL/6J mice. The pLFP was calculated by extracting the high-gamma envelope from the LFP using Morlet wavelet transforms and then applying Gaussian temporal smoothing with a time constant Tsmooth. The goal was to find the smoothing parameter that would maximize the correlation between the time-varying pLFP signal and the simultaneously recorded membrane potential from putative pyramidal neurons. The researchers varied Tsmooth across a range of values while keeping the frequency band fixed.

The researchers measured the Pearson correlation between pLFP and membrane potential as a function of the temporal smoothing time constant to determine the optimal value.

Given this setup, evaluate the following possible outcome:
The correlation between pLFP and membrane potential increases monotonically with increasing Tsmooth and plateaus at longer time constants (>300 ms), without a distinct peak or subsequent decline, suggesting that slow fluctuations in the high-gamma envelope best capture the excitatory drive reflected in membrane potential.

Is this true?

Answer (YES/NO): NO